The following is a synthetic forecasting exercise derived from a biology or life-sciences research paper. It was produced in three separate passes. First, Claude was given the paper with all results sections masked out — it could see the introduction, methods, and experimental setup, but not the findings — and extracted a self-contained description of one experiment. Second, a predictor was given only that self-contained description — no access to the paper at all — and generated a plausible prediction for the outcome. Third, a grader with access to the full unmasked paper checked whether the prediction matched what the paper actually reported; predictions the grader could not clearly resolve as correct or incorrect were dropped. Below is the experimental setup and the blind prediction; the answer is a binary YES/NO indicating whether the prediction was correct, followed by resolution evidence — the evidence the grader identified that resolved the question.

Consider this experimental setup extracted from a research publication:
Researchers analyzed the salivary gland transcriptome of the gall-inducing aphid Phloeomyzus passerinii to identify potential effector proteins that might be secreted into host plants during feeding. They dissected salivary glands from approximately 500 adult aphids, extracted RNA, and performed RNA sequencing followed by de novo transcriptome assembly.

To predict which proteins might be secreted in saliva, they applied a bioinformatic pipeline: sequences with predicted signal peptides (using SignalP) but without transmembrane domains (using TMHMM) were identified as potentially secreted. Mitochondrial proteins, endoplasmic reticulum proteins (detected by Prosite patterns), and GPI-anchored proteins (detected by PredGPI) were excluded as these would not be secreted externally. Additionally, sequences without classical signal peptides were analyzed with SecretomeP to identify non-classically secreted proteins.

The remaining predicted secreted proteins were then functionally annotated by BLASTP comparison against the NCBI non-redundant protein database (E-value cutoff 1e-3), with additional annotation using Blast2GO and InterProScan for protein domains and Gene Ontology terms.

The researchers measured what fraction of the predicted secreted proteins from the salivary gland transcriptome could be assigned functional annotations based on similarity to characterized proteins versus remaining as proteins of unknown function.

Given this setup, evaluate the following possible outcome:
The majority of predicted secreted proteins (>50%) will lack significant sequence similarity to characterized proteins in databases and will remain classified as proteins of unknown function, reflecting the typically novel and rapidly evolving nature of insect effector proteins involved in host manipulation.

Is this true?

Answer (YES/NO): YES